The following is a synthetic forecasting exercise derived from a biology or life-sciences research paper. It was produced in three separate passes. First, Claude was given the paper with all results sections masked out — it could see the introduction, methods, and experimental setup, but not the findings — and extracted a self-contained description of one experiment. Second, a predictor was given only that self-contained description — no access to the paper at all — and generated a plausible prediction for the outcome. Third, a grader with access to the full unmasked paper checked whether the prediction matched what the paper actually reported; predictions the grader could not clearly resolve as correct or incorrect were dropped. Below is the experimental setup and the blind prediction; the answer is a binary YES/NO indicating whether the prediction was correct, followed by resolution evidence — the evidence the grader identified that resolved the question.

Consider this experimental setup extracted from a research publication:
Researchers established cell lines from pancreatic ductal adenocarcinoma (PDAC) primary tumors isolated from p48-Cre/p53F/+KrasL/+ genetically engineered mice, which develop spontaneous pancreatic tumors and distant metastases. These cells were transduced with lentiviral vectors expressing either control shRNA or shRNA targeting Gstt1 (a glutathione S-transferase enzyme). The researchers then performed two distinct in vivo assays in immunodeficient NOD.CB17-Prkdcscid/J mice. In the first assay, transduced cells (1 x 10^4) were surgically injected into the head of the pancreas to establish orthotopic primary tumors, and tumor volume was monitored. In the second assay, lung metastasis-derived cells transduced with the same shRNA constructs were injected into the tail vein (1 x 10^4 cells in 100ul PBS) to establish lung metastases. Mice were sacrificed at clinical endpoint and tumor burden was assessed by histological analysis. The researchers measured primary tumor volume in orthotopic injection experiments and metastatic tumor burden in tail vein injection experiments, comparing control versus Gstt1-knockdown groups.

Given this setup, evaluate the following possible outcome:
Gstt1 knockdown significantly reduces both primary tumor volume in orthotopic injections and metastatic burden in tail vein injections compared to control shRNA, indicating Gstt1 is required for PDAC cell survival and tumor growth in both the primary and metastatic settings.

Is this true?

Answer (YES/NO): NO